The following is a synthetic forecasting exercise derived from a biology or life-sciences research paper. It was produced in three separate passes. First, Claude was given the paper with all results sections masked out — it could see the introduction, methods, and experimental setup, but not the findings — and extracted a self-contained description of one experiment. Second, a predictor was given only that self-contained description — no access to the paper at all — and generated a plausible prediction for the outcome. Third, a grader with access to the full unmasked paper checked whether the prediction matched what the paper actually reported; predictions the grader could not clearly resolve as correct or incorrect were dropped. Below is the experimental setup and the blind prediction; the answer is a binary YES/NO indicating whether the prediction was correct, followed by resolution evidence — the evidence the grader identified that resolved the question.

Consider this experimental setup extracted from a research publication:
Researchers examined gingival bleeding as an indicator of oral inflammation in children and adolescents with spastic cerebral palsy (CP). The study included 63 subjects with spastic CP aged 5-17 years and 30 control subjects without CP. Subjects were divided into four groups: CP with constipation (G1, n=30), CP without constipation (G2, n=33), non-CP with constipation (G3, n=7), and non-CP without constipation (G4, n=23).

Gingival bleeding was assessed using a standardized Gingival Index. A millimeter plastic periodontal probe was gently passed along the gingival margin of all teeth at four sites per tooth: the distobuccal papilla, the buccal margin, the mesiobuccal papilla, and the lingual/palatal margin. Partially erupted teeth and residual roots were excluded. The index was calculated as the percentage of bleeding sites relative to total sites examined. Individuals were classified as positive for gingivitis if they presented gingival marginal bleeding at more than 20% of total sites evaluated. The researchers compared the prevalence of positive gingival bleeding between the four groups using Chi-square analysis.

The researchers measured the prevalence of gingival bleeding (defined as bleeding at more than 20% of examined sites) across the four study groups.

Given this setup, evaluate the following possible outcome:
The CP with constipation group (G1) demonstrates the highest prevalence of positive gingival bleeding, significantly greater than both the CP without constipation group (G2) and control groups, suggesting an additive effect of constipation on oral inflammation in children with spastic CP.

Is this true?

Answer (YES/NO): YES